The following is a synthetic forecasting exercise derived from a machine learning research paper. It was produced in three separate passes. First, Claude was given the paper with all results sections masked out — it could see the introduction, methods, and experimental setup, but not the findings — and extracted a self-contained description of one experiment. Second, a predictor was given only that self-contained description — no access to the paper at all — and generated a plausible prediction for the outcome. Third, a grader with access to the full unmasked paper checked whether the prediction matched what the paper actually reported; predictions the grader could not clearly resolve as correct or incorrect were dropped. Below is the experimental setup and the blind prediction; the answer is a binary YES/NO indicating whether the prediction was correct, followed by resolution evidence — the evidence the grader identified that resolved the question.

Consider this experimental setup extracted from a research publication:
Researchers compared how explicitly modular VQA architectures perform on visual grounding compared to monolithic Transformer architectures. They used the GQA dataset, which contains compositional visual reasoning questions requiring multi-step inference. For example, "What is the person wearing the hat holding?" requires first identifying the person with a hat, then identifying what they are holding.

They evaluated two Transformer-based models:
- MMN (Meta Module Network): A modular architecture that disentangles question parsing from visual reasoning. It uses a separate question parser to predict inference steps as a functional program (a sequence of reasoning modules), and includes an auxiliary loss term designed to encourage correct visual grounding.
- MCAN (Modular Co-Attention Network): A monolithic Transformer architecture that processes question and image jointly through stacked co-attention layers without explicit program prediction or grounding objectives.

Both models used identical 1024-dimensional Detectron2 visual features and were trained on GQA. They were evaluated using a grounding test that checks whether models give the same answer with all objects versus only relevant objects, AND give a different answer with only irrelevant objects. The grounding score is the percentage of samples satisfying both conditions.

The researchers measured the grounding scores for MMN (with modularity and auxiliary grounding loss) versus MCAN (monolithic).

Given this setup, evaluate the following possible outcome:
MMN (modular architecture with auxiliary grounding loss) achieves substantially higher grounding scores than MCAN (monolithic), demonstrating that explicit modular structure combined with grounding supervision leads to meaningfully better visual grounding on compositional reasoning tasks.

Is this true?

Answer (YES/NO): NO